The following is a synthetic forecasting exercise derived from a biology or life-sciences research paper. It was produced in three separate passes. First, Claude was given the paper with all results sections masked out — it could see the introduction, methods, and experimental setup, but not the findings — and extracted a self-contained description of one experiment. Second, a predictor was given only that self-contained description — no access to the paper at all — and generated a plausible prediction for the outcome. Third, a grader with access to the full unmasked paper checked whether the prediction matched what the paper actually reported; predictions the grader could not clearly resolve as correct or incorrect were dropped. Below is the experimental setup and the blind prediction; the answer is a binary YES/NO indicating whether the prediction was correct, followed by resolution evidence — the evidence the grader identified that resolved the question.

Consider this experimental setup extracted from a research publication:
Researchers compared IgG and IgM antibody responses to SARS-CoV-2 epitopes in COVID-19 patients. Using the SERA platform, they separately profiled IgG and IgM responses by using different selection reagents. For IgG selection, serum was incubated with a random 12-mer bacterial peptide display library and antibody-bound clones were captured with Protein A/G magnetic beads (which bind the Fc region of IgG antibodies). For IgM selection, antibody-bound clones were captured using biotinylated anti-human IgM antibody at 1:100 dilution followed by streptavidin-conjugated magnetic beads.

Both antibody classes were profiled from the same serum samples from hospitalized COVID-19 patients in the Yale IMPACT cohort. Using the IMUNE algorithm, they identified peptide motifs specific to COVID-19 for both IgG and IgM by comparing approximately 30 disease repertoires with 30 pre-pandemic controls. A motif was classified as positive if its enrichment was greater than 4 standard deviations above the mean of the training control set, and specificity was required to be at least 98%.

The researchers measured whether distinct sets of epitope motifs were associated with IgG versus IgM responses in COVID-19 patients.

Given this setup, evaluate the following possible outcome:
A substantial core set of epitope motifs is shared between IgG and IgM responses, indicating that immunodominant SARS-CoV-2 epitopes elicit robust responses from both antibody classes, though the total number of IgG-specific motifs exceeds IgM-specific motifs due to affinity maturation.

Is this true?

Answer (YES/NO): NO